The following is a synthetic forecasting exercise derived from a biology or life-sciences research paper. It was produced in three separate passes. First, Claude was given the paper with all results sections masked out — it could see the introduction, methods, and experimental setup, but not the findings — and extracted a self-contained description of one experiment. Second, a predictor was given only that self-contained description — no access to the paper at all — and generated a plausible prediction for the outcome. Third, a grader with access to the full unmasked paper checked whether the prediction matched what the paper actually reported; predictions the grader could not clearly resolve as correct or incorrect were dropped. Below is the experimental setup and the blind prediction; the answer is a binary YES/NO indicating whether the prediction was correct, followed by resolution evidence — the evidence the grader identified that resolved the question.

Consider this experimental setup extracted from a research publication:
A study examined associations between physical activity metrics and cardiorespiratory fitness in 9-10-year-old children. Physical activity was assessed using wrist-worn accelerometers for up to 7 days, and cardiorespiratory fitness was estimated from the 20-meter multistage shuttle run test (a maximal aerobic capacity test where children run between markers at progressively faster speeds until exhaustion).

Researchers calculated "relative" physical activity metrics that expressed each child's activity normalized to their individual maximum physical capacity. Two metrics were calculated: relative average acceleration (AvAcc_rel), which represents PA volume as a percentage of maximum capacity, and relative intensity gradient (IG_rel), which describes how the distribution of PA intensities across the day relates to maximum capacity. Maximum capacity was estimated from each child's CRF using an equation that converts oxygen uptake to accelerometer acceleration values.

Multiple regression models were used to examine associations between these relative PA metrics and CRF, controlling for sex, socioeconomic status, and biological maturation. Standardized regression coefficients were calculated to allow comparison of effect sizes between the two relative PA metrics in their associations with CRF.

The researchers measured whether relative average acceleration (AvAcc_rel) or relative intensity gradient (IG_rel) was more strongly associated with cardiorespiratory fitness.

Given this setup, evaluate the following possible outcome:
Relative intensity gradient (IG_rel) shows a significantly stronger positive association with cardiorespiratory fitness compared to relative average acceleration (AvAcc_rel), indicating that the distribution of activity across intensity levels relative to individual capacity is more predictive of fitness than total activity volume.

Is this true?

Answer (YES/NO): NO